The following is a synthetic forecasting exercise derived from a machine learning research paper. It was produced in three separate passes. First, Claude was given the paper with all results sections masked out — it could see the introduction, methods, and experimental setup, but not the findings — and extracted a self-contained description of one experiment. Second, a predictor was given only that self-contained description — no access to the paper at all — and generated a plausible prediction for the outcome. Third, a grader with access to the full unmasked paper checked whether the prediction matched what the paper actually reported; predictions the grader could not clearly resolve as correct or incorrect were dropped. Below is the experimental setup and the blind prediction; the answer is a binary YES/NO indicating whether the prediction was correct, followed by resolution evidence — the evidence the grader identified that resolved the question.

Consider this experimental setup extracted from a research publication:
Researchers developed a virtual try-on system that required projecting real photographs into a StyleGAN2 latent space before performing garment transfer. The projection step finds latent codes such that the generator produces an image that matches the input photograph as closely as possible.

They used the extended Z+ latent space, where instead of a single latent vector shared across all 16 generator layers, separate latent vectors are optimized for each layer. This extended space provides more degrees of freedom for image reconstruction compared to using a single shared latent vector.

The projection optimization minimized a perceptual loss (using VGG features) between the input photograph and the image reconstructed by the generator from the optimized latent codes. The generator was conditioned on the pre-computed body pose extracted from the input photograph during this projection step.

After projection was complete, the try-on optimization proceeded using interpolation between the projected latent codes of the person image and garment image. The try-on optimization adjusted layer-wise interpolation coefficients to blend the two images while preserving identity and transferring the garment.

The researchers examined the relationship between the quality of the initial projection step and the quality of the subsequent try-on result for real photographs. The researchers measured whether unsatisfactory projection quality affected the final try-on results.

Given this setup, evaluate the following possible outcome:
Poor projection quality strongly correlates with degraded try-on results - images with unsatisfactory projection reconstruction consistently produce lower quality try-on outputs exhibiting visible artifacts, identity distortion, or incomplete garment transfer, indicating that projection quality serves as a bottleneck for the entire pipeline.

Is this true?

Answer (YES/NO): YES